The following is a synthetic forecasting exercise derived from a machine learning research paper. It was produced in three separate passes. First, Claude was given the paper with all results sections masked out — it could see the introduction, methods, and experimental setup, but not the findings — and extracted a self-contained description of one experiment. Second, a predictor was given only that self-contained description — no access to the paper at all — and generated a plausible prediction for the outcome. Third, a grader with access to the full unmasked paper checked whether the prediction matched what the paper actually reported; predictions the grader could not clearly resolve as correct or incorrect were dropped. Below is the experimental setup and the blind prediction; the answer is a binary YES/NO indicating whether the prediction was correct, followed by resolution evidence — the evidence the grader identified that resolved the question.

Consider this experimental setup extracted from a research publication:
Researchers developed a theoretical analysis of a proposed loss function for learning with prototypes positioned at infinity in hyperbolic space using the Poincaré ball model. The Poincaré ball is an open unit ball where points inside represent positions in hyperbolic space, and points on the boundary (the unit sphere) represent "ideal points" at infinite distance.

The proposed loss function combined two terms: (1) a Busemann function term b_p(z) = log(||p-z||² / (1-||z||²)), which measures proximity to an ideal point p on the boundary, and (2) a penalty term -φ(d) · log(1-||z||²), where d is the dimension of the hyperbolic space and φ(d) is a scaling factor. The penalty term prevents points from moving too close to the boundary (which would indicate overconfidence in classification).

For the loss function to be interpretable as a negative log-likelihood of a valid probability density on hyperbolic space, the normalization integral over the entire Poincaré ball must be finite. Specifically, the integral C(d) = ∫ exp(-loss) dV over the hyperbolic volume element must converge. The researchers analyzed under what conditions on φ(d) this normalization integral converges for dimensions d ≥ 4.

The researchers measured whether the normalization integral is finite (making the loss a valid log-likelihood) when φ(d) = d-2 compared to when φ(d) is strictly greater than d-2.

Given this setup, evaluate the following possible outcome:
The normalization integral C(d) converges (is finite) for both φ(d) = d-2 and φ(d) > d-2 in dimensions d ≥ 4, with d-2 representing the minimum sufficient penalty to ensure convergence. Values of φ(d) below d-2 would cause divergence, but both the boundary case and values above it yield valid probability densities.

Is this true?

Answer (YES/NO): NO